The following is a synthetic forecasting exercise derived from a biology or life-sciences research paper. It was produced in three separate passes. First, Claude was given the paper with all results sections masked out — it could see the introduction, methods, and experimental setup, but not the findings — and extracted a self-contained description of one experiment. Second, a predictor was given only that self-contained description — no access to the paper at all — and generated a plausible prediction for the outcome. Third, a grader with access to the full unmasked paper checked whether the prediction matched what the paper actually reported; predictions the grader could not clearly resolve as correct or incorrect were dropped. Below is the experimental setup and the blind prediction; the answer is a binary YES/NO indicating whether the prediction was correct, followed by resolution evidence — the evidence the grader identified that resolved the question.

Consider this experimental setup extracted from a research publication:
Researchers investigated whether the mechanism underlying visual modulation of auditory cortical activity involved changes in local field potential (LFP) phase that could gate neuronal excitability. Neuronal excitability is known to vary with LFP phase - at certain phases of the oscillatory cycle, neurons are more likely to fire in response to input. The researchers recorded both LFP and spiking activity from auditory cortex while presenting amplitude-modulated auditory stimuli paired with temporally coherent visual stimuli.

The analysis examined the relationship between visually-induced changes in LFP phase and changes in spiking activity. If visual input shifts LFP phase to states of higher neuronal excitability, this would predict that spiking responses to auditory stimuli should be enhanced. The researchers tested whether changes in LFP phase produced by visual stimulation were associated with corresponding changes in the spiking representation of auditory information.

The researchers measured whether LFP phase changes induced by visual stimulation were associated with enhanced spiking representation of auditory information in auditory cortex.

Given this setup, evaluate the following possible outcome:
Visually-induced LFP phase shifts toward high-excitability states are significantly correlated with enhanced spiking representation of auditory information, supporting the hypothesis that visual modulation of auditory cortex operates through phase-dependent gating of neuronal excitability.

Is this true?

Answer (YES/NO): NO